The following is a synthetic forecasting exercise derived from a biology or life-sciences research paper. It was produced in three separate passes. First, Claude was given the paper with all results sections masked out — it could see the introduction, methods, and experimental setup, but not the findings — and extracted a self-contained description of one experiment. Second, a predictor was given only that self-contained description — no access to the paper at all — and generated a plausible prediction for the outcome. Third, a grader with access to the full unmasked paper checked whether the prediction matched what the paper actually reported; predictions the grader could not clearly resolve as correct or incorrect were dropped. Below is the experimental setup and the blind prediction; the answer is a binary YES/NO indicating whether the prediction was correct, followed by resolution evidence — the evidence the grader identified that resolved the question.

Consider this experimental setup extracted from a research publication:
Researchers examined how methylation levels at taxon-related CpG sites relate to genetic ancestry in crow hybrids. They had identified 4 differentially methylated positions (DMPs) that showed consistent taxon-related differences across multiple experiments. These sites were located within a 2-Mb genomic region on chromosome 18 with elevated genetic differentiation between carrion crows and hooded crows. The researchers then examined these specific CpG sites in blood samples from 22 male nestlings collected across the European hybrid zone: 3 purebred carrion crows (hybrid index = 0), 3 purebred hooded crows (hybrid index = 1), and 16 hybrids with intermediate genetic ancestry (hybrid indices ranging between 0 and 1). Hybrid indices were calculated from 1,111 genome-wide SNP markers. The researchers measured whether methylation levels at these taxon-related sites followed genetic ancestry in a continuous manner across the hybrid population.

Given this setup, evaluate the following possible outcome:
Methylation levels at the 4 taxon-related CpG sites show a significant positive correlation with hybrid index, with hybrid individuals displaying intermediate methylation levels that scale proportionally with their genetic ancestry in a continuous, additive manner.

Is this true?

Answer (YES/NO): YES